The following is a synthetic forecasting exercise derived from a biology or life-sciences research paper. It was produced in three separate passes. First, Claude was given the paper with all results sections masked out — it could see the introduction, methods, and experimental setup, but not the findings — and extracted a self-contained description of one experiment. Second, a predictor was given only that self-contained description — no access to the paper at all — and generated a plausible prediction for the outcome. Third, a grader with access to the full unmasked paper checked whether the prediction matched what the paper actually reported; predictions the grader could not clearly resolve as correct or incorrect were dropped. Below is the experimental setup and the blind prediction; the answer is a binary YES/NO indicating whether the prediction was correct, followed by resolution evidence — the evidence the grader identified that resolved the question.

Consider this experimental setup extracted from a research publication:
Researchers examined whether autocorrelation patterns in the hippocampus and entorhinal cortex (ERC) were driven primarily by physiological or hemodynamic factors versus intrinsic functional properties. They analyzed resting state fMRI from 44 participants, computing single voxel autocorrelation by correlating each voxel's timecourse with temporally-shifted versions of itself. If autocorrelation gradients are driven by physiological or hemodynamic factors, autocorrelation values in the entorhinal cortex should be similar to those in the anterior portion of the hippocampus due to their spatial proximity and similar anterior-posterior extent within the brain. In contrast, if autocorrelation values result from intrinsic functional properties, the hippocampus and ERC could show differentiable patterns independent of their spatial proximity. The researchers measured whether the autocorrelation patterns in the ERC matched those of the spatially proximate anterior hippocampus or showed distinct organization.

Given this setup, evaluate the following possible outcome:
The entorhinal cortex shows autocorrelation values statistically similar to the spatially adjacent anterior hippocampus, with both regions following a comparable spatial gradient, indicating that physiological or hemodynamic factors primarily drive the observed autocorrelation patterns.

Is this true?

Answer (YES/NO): NO